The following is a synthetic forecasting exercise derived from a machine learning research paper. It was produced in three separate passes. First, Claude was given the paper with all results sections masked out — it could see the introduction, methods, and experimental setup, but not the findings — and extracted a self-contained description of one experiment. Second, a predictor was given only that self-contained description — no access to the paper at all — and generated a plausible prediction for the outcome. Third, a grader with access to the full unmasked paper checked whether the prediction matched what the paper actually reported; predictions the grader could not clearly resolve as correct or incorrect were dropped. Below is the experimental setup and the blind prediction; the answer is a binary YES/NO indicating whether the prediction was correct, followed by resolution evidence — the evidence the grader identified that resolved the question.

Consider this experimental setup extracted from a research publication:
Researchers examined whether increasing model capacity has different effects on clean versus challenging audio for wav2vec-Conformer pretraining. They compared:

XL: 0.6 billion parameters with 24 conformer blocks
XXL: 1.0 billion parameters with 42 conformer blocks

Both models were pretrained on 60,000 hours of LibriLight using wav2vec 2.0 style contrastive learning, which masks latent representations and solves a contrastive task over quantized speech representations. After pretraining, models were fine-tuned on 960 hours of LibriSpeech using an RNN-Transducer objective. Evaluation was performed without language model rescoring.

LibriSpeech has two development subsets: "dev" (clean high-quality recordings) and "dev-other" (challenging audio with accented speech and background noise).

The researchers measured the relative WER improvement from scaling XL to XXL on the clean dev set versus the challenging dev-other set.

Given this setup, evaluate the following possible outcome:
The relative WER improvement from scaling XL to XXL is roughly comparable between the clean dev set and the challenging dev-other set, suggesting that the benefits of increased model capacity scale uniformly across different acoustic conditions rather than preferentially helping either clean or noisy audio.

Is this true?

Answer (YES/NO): NO